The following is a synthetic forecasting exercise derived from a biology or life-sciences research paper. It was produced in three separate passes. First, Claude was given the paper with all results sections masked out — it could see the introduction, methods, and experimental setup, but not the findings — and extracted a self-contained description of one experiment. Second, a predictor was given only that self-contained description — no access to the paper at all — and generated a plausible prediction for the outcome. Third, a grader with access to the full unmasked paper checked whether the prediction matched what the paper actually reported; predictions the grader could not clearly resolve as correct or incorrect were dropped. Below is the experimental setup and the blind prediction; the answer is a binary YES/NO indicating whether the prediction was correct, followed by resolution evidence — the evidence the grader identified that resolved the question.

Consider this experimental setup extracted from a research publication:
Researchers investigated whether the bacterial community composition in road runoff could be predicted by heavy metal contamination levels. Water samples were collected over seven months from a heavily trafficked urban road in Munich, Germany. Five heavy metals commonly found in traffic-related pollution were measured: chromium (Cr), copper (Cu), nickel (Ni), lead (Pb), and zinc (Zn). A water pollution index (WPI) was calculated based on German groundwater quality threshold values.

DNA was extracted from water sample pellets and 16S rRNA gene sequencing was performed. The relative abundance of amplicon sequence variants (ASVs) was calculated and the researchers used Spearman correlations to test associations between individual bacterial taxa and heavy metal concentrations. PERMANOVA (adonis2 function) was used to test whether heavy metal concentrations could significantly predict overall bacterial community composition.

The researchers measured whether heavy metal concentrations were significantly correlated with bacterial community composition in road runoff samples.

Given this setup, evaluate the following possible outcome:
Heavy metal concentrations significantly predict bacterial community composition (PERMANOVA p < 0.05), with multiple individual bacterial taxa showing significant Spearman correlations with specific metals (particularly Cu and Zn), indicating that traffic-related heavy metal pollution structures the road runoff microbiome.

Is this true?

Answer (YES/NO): NO